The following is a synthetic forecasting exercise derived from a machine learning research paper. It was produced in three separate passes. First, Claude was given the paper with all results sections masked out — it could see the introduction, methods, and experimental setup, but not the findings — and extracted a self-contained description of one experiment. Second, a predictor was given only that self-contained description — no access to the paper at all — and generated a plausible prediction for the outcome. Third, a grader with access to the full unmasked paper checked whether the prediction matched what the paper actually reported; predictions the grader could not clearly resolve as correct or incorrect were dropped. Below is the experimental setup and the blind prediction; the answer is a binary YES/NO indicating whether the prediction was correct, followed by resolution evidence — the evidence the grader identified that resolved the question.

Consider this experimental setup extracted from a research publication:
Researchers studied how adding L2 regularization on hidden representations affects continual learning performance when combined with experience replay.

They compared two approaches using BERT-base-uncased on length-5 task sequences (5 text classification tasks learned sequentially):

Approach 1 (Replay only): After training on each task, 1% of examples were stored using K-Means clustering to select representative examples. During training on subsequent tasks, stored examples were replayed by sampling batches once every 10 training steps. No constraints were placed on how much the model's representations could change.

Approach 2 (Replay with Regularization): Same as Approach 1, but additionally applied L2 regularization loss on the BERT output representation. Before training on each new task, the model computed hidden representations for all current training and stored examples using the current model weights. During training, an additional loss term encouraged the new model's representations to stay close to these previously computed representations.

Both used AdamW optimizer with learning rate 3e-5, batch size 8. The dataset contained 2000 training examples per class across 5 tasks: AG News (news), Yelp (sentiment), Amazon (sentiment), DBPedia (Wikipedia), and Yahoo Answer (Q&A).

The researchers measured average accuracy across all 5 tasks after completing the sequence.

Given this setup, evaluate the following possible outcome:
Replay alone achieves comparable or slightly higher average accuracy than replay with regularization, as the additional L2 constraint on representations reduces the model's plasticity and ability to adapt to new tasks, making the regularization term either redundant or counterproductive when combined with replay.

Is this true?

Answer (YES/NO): NO